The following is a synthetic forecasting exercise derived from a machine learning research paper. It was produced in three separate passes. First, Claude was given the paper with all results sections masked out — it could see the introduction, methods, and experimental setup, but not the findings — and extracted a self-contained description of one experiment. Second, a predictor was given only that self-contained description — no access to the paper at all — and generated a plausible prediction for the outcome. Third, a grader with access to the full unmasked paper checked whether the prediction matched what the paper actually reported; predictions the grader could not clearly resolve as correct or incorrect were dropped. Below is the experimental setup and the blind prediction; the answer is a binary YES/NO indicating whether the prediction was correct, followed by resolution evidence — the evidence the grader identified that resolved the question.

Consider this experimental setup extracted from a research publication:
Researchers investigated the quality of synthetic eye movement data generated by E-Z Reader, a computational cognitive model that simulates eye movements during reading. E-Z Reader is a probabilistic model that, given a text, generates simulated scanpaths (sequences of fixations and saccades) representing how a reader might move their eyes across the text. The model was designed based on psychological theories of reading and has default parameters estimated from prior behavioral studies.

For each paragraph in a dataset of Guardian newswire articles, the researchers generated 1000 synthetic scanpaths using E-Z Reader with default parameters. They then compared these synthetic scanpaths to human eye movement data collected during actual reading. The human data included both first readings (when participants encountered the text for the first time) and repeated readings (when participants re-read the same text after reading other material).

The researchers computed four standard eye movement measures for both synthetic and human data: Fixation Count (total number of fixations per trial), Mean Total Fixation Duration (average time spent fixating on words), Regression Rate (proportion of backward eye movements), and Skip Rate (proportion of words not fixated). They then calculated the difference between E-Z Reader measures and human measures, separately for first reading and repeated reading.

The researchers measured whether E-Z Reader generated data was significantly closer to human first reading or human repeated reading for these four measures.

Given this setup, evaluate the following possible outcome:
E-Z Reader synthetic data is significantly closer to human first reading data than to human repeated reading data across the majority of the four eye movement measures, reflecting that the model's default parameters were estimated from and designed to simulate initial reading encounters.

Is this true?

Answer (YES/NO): NO